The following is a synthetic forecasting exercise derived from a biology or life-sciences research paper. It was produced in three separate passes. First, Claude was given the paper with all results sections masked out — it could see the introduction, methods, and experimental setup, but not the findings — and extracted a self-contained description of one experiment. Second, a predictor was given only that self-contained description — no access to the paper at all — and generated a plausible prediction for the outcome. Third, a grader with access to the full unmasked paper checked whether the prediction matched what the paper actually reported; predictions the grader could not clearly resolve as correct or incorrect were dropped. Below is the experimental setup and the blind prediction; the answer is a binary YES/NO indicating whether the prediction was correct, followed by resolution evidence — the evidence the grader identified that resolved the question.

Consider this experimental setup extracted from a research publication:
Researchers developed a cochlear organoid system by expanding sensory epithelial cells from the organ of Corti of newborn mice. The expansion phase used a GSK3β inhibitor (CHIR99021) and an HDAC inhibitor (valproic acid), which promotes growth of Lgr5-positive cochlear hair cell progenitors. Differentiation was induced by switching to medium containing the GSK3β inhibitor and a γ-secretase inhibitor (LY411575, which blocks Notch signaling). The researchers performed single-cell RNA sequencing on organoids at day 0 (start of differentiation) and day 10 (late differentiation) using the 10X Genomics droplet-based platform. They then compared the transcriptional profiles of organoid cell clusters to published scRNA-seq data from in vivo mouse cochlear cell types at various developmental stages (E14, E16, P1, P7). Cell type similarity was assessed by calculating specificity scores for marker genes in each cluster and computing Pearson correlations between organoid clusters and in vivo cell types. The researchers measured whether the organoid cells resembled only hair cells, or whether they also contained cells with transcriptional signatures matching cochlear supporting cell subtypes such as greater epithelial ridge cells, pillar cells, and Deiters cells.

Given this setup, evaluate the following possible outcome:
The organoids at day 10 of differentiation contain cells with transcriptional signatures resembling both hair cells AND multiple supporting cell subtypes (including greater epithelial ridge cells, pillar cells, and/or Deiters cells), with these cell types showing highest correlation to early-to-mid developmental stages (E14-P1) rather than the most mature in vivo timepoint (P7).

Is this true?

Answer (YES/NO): NO